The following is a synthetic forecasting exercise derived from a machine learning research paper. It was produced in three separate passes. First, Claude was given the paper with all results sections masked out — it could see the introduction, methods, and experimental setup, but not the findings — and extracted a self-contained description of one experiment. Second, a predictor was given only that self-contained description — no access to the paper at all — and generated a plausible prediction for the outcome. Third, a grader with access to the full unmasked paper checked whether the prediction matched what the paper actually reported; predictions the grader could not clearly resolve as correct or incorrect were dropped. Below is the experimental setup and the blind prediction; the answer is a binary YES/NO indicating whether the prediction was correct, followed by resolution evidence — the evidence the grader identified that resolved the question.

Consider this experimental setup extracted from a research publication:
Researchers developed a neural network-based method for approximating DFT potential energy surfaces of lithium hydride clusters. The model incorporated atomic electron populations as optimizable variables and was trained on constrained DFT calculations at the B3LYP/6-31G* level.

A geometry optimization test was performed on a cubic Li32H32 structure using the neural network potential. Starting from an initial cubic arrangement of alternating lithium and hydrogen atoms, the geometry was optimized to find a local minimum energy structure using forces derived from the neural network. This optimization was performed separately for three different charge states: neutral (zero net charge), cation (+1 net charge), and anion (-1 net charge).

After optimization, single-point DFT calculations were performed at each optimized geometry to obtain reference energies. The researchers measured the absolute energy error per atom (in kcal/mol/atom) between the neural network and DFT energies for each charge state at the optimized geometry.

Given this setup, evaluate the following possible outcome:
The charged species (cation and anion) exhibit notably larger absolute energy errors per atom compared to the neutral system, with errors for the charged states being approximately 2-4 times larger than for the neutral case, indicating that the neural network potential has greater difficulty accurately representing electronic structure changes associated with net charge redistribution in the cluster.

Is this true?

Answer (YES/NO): NO